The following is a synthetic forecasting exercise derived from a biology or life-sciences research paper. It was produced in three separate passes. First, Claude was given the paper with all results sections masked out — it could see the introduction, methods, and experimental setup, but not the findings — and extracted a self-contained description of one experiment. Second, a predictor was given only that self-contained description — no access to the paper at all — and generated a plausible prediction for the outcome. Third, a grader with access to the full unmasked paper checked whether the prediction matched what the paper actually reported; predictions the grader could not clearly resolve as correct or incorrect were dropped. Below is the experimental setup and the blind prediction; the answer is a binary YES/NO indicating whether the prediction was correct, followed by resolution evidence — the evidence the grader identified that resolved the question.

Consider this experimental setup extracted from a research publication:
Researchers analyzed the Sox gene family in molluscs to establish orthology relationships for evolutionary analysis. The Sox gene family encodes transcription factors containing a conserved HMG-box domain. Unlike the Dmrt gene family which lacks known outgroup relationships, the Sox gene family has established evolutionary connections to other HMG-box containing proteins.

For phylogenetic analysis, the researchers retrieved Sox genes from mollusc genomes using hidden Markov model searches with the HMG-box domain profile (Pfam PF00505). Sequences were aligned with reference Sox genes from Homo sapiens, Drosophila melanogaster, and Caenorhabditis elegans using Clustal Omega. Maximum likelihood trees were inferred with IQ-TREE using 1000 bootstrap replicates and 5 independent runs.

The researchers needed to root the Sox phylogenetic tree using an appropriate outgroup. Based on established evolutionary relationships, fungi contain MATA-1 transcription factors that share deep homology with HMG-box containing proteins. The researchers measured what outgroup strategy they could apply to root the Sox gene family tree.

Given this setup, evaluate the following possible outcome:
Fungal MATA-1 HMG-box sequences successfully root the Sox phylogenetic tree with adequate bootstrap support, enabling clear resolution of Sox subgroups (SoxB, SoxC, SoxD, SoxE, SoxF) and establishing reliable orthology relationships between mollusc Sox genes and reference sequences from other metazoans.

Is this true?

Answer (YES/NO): YES